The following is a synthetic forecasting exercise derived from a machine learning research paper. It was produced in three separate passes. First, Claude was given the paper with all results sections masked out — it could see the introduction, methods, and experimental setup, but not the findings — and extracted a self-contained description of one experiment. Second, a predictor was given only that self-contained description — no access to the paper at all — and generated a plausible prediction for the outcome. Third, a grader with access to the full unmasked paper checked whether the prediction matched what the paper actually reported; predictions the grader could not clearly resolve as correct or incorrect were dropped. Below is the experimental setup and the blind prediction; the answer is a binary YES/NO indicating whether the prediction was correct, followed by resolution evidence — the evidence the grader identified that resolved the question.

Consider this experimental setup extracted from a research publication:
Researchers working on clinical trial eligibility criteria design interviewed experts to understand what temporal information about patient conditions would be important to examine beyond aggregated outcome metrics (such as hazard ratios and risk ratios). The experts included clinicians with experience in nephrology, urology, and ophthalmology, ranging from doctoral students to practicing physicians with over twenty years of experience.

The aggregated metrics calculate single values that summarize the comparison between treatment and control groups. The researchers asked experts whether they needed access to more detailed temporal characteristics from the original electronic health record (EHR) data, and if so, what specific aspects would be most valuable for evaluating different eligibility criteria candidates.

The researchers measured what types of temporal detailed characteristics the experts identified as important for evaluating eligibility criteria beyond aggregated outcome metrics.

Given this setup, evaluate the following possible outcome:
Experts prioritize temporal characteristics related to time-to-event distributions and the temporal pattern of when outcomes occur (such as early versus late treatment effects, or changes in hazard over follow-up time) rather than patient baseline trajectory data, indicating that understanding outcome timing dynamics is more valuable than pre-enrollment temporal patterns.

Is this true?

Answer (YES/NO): NO